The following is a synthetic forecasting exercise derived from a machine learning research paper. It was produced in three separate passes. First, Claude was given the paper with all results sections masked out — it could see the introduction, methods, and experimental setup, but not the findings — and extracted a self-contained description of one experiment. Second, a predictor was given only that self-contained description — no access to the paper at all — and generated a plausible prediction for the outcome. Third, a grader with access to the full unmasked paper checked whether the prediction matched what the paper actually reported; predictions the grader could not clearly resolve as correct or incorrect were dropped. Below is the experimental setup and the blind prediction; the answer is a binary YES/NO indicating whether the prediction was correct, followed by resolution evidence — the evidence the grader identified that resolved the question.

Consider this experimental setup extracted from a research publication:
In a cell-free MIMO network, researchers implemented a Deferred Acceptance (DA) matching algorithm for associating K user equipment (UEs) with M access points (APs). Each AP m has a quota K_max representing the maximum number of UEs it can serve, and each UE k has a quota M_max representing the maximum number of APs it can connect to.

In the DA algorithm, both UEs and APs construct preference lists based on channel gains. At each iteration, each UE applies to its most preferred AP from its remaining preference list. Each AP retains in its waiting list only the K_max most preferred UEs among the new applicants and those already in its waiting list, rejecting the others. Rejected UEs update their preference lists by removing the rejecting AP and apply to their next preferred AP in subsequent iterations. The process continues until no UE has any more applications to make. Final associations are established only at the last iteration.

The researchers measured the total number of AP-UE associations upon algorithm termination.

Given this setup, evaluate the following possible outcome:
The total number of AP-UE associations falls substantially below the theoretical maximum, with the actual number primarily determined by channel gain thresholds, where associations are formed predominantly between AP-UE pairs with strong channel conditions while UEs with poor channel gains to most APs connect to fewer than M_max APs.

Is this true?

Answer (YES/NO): NO